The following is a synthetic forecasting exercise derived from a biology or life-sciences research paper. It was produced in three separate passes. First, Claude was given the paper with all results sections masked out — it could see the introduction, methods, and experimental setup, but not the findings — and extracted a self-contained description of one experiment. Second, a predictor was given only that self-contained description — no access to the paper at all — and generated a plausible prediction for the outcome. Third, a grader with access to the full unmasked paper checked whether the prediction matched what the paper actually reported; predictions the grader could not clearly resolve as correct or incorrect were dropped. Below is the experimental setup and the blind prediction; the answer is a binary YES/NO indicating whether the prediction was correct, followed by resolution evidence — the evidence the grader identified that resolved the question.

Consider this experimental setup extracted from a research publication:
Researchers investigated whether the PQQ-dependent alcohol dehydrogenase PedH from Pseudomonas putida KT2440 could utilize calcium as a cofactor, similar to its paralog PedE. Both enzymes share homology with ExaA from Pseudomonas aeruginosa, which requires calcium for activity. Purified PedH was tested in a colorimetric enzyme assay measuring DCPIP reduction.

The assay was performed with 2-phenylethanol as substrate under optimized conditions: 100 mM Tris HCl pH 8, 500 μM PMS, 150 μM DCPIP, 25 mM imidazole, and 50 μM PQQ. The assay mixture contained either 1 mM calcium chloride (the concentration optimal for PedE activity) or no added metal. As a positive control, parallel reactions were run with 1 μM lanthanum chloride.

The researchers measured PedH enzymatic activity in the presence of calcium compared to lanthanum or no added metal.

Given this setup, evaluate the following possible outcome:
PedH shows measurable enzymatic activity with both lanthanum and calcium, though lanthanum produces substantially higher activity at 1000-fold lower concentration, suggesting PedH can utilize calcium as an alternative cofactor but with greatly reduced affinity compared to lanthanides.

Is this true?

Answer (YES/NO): NO